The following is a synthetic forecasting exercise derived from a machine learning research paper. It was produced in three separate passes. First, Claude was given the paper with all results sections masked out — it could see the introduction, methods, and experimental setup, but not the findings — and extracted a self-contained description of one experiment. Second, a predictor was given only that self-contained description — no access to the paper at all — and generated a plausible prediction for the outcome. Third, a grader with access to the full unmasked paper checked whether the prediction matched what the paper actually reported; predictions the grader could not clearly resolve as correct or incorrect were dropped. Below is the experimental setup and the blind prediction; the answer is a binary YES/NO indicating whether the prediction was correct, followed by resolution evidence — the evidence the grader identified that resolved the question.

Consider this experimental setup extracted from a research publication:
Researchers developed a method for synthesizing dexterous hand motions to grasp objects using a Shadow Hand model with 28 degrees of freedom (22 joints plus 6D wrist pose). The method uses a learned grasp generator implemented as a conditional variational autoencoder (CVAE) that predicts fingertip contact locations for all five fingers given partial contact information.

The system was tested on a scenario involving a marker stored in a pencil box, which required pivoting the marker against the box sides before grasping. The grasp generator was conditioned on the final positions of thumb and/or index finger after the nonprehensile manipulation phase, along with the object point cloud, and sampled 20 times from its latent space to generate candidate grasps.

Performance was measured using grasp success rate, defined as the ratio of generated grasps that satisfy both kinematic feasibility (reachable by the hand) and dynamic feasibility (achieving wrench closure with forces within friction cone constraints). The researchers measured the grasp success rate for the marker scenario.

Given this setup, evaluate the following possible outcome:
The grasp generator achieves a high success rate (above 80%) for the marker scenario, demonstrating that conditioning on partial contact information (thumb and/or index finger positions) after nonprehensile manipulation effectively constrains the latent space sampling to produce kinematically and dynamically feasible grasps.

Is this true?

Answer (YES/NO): YES